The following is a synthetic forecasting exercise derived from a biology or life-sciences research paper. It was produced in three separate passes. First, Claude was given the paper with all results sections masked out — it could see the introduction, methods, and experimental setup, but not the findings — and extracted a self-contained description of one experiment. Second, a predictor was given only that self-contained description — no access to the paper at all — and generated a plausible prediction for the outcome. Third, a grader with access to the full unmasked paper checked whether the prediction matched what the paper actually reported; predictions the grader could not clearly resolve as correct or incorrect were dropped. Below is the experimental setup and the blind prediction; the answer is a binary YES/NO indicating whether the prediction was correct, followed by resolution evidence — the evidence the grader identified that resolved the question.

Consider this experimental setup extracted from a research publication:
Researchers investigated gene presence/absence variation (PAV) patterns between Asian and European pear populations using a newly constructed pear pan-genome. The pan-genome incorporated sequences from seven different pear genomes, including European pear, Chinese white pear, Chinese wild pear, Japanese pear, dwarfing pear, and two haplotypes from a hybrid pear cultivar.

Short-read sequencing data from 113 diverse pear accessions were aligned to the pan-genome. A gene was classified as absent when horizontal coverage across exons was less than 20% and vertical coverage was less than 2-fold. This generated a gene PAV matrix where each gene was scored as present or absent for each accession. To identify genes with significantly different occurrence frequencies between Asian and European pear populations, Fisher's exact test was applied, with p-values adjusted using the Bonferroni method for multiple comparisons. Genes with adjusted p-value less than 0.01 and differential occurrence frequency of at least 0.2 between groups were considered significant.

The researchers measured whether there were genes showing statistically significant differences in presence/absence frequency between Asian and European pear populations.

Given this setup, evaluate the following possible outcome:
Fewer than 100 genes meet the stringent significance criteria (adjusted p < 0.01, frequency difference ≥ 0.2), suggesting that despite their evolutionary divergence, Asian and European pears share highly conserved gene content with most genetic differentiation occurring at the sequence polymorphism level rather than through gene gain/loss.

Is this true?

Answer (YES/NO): NO